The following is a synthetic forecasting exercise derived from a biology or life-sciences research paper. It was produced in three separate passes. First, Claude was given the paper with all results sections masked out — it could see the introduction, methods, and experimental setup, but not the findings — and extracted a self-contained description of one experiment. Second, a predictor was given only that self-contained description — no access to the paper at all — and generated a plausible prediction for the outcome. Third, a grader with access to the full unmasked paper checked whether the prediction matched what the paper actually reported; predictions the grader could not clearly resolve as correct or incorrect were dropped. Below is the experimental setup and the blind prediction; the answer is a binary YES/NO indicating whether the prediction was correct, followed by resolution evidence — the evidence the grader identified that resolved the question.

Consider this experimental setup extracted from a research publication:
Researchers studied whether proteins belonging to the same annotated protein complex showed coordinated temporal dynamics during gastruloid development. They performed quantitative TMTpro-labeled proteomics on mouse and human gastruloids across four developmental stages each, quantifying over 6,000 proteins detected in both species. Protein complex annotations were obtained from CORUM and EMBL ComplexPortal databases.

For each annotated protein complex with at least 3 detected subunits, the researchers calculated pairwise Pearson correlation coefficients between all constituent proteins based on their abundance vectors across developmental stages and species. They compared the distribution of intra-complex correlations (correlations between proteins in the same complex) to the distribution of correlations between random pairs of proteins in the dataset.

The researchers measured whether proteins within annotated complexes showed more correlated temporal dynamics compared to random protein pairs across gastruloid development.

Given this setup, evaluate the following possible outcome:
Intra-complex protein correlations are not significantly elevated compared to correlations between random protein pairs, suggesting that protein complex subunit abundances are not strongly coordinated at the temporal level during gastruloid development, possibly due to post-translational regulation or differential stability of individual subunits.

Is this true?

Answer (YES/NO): NO